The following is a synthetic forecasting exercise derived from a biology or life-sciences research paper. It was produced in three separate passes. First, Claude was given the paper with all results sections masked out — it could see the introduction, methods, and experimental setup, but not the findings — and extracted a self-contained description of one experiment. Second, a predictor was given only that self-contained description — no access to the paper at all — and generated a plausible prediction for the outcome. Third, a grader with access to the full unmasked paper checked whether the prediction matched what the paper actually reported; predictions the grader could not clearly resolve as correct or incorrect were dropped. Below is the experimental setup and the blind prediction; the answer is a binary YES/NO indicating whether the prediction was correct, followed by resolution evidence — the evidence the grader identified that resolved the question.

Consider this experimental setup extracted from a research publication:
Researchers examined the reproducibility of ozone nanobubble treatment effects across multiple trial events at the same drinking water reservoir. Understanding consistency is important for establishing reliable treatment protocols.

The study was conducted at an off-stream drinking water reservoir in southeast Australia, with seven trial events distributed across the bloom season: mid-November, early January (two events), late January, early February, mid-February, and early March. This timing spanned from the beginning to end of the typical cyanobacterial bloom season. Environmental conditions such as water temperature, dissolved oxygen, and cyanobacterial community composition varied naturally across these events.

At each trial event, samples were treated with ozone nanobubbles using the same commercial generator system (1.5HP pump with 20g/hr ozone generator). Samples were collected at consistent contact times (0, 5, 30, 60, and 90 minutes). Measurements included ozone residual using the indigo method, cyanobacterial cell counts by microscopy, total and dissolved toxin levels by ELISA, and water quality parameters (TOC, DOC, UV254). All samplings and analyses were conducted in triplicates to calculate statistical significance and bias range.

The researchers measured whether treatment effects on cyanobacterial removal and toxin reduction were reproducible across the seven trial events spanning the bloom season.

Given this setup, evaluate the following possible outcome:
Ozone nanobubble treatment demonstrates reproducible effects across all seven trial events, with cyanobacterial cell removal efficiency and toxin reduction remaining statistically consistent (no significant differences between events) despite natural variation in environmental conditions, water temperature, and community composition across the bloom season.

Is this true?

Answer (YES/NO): NO